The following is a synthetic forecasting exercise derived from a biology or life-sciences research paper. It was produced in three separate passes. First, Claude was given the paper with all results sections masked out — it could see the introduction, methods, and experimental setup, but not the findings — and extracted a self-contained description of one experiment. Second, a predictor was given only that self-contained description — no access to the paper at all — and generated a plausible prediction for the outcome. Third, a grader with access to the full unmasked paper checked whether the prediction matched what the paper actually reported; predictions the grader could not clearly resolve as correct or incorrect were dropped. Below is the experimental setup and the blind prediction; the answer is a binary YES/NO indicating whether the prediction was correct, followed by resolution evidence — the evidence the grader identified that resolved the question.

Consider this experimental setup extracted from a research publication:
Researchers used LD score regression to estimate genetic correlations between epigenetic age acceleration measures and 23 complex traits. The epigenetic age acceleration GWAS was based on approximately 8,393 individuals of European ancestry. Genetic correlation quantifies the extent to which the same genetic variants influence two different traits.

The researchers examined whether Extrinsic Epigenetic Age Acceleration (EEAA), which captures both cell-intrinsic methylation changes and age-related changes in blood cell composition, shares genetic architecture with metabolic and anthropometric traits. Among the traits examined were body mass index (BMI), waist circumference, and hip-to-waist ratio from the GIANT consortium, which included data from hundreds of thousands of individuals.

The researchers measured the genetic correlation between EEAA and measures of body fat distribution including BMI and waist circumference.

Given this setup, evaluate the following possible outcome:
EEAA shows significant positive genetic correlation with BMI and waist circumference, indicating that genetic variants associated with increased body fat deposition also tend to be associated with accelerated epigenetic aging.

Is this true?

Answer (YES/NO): NO